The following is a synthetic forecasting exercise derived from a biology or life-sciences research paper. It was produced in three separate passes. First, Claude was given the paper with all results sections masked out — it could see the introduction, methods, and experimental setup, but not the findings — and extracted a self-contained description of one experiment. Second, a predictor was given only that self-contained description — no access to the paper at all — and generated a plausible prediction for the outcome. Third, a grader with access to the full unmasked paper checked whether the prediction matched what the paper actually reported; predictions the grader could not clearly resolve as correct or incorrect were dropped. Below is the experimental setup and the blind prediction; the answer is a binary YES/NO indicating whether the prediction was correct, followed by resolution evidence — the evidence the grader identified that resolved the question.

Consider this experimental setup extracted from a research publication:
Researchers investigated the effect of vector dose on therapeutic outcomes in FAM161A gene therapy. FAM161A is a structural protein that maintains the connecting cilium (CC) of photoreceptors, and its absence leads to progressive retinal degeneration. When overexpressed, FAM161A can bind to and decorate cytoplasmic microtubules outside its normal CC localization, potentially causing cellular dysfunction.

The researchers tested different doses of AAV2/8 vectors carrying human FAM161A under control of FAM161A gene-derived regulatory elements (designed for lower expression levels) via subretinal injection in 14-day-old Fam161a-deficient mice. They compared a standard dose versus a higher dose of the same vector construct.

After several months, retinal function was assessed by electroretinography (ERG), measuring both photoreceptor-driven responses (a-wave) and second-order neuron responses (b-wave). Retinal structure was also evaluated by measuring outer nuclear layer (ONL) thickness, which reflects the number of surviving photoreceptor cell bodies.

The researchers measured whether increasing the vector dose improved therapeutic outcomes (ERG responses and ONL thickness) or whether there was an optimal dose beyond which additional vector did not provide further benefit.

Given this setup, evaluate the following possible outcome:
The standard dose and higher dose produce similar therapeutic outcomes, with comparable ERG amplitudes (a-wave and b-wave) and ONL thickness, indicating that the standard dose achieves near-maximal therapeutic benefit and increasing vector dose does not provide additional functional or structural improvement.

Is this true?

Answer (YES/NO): NO